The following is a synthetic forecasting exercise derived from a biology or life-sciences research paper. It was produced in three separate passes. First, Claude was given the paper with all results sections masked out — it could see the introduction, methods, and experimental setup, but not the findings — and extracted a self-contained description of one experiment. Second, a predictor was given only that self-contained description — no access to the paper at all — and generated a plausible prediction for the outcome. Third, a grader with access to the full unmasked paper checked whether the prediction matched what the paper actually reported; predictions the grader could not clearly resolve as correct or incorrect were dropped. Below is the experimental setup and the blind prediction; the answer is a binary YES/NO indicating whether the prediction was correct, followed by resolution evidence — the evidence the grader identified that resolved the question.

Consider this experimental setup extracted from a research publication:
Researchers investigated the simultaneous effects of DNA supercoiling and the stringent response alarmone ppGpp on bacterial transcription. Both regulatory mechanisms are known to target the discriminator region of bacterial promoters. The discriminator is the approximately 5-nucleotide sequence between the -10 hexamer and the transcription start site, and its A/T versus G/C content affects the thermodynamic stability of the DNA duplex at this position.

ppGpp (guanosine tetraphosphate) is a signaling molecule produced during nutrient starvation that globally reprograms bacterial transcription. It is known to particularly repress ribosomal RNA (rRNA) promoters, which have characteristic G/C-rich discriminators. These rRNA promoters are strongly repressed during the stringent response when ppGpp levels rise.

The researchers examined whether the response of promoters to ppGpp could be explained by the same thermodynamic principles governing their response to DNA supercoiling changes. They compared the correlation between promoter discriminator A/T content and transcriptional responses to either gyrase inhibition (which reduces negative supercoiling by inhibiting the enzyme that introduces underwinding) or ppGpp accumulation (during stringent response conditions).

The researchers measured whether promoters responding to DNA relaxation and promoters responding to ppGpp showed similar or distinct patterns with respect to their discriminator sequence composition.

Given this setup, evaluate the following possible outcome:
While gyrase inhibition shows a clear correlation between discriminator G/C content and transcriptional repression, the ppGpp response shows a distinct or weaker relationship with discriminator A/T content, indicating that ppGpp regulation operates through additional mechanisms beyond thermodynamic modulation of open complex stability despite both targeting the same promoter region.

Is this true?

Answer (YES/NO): NO